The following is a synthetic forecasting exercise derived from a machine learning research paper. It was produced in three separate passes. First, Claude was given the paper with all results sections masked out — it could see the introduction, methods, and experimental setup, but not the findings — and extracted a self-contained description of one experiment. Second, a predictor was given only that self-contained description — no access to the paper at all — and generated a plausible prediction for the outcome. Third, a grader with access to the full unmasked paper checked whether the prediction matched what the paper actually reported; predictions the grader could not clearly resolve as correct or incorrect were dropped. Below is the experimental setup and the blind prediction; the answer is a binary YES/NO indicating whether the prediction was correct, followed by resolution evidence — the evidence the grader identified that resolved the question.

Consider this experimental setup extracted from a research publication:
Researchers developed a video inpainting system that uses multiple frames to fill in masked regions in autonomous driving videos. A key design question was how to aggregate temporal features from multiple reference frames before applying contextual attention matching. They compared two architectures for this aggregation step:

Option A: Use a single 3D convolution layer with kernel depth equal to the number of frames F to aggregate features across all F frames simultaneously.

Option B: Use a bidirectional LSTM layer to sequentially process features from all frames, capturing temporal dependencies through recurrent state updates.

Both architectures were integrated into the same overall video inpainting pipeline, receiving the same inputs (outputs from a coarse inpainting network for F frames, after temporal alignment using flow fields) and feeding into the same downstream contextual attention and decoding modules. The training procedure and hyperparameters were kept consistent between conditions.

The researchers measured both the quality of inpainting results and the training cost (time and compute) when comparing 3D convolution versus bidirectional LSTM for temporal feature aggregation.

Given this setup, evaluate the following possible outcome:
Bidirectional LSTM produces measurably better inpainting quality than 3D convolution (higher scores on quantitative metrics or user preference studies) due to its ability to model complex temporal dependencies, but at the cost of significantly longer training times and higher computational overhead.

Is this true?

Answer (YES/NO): NO